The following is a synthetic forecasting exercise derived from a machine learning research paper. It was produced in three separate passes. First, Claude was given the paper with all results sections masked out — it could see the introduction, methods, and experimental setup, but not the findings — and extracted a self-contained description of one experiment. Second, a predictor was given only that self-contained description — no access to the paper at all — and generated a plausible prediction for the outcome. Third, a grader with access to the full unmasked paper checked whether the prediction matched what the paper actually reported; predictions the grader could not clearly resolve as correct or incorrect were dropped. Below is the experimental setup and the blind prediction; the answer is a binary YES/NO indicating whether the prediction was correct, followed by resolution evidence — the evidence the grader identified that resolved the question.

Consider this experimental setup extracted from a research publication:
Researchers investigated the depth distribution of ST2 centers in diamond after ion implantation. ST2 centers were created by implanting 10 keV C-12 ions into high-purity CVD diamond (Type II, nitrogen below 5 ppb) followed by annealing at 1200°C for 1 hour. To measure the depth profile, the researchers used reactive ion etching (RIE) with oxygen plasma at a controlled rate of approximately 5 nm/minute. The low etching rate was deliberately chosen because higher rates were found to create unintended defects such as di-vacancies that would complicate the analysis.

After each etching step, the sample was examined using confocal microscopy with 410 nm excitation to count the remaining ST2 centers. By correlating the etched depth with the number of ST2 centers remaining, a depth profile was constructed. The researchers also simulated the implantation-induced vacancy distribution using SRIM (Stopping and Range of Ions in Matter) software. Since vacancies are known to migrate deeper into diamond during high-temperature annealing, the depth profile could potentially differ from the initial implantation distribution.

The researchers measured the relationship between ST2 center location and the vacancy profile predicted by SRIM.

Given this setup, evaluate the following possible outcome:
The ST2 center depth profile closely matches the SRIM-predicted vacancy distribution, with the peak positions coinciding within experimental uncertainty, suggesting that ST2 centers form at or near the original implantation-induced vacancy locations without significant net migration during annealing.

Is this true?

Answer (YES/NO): YES